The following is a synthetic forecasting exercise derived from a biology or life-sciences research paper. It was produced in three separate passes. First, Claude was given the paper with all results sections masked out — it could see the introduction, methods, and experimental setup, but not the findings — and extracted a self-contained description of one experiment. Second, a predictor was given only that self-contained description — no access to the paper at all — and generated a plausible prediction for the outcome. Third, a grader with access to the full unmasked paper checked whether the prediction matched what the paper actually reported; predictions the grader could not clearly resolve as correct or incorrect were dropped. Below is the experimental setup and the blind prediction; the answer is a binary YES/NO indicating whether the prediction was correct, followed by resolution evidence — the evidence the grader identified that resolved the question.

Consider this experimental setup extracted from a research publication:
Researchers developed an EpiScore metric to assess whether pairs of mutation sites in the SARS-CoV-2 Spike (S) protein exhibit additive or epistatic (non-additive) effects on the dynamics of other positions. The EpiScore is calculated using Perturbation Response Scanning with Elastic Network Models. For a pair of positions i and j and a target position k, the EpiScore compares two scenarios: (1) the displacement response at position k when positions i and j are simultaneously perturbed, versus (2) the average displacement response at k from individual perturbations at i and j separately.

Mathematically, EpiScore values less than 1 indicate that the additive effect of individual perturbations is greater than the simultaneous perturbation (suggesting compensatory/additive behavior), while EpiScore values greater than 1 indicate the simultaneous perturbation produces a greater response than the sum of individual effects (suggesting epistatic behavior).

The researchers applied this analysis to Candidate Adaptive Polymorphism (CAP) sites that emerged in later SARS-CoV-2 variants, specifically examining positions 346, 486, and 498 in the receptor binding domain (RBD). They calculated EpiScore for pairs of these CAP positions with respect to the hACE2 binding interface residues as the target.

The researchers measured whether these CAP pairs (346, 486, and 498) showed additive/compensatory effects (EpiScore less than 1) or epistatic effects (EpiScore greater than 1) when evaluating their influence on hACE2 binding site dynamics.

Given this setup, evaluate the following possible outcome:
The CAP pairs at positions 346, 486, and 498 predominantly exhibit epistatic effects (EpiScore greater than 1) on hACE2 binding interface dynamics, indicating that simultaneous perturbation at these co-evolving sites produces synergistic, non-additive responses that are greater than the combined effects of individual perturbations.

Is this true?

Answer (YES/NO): YES